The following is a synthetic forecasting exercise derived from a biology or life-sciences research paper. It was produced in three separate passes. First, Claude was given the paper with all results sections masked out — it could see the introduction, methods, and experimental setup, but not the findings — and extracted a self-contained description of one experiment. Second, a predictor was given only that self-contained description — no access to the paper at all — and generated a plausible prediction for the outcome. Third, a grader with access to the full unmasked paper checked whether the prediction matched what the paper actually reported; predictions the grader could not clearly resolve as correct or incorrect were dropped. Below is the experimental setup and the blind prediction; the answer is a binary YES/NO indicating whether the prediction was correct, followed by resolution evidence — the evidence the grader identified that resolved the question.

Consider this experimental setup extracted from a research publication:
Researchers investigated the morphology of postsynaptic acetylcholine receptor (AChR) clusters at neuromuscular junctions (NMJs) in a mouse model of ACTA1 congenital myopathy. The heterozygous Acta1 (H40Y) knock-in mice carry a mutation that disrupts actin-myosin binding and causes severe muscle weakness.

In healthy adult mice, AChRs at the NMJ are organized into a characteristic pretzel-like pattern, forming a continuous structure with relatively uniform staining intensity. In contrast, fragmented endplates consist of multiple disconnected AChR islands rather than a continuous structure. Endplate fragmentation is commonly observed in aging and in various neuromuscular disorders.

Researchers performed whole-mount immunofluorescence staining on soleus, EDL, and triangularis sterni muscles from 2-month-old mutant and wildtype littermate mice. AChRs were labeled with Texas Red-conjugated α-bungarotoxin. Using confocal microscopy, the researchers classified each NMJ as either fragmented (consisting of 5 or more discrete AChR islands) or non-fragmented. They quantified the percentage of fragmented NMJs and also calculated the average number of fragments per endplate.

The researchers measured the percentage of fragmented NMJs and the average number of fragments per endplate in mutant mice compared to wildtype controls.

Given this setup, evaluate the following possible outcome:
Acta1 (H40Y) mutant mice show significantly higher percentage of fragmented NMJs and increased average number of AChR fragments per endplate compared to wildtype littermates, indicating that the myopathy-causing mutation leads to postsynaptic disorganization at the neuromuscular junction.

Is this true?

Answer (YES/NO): YES